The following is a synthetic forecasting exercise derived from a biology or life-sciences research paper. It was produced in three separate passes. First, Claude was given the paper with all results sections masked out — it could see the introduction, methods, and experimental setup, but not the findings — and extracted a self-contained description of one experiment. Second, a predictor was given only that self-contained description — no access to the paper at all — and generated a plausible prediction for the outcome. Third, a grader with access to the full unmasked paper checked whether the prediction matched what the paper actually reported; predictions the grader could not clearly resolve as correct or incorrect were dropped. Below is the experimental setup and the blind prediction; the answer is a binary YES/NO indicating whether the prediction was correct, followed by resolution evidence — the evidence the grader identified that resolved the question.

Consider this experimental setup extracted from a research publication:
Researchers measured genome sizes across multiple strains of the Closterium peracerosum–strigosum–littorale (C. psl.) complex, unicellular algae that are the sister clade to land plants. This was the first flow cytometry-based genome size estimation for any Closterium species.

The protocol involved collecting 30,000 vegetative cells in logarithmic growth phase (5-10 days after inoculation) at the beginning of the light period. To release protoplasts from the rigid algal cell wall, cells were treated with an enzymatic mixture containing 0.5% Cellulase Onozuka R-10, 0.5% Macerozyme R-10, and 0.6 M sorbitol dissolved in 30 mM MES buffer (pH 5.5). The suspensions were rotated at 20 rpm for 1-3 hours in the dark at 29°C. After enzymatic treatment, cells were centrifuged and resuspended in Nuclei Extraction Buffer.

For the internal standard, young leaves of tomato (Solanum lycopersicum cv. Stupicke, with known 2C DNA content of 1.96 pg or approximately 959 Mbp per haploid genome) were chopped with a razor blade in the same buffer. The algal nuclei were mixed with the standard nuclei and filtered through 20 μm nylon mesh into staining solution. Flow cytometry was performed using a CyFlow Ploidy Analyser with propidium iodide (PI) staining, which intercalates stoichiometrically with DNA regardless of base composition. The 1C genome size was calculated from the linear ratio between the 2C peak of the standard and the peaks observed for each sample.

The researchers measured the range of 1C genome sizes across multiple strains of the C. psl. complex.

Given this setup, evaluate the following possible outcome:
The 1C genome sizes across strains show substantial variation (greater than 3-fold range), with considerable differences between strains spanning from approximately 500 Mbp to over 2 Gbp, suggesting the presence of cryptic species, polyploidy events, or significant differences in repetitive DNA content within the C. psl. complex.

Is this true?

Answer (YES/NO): NO